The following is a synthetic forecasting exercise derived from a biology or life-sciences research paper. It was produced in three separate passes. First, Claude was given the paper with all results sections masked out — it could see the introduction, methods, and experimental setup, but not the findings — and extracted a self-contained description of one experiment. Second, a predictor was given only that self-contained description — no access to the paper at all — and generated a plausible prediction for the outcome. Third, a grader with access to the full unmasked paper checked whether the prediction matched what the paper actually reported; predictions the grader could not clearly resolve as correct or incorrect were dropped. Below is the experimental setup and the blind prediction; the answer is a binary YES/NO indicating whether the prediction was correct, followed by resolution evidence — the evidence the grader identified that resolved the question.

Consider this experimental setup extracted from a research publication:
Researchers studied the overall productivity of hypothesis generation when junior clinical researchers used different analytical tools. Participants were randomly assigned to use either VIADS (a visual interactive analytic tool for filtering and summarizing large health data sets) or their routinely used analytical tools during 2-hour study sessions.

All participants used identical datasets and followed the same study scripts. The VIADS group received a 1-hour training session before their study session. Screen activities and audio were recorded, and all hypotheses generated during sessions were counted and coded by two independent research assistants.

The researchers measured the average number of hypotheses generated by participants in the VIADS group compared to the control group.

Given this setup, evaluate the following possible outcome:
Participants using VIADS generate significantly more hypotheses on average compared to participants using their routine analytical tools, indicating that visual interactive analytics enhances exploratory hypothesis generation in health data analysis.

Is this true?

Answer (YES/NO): NO